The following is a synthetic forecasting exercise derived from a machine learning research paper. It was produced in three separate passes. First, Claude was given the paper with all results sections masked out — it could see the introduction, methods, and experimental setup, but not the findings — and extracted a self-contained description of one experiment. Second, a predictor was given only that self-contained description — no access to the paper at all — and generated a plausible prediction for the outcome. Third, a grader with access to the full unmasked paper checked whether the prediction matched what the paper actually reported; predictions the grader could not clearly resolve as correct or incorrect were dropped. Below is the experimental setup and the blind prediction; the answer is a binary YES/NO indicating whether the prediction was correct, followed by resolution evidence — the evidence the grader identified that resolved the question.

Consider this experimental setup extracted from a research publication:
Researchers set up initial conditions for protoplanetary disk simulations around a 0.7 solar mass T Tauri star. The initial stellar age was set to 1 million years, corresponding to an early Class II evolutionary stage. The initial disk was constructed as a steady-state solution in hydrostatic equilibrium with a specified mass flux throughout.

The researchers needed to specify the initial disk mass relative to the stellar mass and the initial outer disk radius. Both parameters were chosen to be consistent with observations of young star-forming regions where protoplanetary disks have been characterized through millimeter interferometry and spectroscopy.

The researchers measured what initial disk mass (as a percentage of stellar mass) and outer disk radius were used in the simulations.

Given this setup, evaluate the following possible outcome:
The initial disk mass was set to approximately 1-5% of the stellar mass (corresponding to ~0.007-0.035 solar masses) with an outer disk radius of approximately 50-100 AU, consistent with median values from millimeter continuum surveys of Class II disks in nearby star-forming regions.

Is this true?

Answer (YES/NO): NO